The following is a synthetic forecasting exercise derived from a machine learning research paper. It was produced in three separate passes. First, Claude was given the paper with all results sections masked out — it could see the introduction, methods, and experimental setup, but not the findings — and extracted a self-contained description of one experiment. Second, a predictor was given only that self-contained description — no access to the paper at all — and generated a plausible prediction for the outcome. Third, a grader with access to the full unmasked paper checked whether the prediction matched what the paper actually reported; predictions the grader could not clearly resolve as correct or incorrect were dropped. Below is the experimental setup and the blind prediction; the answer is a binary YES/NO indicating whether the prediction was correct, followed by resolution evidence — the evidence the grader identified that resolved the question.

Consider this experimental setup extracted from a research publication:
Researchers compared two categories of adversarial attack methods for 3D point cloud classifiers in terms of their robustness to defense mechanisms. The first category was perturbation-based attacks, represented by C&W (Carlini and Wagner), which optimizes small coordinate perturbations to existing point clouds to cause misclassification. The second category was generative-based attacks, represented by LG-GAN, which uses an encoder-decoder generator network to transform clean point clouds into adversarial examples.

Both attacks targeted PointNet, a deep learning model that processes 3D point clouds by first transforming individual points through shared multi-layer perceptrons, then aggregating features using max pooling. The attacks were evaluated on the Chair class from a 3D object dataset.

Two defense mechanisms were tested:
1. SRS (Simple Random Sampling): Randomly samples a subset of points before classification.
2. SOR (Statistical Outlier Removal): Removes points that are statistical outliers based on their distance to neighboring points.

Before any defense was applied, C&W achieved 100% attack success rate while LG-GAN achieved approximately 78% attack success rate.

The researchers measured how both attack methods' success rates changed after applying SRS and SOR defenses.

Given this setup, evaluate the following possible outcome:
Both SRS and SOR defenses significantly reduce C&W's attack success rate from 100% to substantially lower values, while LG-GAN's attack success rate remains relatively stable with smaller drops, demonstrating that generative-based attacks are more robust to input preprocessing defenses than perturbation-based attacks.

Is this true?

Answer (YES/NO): YES